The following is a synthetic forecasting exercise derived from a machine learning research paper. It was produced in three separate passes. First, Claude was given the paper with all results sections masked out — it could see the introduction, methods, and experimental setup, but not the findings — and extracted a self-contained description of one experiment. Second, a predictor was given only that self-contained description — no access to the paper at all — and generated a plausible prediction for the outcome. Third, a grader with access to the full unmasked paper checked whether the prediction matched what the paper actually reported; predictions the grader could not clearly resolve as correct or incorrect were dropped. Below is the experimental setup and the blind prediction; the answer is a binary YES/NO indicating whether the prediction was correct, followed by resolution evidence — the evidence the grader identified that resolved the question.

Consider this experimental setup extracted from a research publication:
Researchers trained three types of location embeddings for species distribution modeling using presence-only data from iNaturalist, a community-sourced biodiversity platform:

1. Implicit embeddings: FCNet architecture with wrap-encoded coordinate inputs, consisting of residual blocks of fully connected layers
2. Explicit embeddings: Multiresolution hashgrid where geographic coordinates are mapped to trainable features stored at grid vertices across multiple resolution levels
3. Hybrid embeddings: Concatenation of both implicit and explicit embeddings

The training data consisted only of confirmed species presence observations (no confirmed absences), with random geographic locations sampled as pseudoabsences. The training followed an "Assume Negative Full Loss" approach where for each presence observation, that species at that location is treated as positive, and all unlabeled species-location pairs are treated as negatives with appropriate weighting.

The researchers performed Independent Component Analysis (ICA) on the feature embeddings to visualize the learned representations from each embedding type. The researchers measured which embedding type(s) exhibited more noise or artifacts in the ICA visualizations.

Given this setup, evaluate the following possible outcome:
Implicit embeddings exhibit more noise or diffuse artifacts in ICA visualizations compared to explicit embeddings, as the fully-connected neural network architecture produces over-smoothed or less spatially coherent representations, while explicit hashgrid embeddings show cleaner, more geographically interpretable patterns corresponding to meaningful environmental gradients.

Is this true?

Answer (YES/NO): NO